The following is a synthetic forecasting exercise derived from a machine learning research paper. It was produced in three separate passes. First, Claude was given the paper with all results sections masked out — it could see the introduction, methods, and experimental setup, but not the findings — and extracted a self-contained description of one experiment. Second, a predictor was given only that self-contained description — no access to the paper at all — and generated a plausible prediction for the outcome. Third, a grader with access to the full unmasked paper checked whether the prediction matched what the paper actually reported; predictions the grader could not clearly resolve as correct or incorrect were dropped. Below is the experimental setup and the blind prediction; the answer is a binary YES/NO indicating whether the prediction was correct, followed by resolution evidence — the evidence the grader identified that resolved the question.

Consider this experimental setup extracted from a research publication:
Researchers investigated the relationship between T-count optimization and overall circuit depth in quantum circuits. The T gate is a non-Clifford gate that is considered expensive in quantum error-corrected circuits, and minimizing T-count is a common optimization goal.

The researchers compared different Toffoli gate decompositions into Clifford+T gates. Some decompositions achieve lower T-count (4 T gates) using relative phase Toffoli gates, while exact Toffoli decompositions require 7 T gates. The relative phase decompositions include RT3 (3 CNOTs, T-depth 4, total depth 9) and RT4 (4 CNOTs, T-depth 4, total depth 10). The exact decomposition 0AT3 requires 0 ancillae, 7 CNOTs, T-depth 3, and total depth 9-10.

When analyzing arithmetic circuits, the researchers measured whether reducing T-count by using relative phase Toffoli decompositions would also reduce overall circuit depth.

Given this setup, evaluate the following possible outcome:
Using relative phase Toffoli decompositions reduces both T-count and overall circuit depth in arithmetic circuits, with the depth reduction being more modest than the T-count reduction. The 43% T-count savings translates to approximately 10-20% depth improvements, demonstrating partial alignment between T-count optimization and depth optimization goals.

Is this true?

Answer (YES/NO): NO